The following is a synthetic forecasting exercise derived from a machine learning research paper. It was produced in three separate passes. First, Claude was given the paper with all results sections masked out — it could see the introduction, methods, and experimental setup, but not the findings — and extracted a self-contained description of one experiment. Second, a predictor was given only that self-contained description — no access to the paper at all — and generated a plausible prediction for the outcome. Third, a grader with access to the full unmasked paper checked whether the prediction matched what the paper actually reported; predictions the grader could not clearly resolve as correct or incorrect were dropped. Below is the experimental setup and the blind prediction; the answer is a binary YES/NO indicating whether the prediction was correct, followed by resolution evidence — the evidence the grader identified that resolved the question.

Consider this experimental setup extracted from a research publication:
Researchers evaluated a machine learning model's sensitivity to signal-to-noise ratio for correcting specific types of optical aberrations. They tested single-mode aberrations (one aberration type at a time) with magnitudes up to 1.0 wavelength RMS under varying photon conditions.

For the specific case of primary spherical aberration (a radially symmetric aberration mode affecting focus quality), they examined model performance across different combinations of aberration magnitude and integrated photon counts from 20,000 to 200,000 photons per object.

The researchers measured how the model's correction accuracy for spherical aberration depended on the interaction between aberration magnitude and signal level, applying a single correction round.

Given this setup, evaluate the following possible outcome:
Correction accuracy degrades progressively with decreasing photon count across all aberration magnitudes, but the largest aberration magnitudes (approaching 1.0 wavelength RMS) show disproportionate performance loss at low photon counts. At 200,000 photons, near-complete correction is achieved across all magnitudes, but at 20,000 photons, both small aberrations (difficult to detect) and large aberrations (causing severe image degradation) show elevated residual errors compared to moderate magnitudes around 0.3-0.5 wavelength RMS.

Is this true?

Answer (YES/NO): NO